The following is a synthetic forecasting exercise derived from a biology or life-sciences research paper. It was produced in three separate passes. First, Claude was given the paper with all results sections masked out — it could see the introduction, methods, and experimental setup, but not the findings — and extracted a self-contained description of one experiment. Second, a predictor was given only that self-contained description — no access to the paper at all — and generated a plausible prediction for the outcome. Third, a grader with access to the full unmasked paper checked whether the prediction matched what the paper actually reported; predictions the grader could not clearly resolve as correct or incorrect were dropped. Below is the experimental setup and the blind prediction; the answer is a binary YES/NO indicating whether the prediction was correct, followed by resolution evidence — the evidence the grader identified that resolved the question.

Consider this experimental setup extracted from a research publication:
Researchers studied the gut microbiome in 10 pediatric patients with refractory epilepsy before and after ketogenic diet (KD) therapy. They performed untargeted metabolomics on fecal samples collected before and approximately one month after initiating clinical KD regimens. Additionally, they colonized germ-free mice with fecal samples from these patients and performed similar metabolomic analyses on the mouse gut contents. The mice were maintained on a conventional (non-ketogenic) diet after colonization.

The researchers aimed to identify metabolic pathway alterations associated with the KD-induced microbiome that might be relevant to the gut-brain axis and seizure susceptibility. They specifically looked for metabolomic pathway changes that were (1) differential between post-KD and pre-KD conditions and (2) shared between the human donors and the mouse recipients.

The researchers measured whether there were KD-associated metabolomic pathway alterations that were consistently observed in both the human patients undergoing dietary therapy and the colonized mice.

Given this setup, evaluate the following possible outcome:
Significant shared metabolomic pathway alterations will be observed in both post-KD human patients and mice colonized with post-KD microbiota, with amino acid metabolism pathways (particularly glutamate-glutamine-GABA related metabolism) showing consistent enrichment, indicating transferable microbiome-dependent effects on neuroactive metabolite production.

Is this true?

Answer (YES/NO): NO